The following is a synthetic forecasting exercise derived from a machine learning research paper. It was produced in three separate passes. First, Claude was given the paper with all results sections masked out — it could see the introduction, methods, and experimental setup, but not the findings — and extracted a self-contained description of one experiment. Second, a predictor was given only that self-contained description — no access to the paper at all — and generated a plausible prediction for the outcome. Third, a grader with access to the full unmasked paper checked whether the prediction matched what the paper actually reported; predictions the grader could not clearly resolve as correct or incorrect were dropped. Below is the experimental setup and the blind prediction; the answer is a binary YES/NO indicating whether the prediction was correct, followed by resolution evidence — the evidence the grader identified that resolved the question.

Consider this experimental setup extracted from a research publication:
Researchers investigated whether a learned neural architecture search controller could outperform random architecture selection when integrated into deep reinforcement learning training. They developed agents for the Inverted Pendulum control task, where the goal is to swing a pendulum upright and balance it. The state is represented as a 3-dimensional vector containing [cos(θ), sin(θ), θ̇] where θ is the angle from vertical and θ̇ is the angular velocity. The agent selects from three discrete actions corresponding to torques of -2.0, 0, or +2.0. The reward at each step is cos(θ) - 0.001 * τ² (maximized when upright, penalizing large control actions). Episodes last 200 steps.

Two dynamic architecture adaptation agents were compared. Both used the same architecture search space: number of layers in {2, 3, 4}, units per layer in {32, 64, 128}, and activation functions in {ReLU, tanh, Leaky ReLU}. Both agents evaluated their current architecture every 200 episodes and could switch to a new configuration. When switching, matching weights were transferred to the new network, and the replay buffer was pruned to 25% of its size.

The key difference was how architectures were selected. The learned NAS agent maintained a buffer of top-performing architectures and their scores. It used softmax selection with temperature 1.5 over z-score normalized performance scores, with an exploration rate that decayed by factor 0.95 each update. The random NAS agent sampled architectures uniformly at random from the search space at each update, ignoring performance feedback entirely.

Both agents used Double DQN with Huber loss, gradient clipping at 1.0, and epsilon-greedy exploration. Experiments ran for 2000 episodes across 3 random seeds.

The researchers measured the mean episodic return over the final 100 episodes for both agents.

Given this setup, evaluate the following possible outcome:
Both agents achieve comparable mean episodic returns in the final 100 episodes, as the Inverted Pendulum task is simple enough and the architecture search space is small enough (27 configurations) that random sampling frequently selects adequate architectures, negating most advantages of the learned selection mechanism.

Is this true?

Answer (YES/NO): NO